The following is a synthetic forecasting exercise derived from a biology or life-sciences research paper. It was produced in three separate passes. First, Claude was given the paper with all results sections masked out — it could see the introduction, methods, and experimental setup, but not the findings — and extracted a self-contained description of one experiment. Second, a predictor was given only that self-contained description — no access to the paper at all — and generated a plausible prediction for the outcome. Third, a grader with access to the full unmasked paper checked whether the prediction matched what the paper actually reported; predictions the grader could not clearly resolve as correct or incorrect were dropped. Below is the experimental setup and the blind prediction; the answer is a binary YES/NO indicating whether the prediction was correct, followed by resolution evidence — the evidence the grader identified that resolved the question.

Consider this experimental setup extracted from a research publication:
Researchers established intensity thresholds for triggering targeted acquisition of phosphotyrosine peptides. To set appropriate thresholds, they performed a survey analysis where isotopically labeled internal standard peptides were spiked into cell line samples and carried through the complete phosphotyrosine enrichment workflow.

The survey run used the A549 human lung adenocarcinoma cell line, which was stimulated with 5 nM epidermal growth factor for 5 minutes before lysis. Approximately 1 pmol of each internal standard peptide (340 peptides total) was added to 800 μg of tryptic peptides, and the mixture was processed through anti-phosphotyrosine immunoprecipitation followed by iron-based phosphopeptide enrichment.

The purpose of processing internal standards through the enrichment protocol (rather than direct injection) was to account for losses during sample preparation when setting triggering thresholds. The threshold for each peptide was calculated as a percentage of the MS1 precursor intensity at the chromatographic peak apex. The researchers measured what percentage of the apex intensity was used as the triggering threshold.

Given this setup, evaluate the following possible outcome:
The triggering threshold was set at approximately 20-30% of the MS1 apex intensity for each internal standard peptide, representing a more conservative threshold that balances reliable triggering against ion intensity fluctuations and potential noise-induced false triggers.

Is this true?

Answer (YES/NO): NO